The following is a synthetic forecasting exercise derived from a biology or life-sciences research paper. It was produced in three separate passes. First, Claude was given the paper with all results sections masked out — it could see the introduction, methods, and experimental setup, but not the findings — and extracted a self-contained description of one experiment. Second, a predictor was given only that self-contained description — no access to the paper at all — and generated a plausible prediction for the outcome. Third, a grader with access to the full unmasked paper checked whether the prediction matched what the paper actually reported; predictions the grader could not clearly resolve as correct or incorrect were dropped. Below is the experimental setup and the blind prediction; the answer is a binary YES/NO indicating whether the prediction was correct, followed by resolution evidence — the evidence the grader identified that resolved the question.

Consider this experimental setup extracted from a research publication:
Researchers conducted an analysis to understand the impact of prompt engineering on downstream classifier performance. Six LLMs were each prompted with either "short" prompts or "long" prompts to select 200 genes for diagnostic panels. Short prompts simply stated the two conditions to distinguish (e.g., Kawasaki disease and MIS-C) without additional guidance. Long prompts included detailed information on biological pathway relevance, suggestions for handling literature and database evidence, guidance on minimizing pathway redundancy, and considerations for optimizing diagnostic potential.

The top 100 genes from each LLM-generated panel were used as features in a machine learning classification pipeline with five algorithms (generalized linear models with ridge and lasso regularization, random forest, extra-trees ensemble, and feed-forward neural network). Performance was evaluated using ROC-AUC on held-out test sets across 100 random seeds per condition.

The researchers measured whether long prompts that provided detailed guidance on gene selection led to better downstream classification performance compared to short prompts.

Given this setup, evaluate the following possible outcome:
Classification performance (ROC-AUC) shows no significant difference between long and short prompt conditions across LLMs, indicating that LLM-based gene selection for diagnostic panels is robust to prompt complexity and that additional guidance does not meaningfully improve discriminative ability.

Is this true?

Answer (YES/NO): YES